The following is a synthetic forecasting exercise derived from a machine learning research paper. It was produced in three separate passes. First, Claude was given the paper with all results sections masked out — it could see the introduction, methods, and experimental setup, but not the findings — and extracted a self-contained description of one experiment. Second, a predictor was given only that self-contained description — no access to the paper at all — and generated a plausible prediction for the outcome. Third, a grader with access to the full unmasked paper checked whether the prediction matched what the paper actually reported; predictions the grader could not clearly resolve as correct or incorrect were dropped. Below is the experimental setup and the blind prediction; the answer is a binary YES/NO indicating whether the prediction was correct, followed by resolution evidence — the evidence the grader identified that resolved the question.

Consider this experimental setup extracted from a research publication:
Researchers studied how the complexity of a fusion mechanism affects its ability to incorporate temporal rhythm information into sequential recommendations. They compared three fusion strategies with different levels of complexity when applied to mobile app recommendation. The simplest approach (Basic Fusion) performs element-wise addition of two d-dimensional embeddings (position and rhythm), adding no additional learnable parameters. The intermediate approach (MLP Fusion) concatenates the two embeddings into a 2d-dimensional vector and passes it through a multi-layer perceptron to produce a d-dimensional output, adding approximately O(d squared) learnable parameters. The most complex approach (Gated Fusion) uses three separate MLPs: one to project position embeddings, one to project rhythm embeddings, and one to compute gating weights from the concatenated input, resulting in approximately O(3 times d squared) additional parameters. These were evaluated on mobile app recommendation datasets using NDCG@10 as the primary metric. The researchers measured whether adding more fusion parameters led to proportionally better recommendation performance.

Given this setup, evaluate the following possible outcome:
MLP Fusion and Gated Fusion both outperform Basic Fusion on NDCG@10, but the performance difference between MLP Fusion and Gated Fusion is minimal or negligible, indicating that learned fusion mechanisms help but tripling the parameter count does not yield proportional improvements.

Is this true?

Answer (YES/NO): NO